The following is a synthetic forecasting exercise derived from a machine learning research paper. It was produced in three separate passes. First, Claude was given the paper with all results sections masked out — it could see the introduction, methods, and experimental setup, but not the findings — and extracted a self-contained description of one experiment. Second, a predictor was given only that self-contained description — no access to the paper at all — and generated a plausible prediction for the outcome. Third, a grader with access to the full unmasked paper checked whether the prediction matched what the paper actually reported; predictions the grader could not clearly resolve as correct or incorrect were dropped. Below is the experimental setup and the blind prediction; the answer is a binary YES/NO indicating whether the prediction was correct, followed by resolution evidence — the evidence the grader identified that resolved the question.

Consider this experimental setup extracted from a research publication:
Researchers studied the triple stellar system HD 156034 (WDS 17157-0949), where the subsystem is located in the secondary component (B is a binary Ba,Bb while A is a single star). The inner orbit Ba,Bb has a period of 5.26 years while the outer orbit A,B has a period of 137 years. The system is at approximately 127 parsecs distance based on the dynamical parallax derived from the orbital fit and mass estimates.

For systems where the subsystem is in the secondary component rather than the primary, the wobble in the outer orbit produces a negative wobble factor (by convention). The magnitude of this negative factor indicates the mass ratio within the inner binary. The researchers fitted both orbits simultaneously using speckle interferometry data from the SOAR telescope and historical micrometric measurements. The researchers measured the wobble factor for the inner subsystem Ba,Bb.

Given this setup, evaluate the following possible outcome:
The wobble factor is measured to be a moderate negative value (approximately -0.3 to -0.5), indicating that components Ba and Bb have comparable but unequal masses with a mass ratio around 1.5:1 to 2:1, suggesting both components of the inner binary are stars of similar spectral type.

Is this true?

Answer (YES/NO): NO